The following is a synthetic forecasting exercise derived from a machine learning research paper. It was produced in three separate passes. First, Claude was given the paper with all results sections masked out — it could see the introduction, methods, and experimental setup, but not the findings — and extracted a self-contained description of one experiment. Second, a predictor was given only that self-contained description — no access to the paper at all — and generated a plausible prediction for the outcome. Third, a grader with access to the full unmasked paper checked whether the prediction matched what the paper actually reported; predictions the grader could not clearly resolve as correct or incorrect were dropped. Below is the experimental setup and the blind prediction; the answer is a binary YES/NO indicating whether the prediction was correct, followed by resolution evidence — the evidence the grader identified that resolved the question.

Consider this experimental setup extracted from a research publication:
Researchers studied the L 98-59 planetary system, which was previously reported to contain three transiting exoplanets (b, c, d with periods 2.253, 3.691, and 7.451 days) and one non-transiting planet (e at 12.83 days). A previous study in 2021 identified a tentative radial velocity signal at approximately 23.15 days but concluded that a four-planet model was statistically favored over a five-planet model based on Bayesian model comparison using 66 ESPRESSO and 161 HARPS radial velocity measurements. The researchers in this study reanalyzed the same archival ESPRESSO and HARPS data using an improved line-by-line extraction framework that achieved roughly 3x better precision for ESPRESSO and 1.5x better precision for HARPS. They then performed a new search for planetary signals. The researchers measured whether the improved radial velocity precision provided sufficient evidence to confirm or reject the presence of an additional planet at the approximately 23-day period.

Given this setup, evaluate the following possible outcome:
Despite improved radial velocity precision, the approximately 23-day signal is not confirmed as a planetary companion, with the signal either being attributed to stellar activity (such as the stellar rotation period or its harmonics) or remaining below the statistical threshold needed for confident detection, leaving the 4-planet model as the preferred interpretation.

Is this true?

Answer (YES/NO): NO